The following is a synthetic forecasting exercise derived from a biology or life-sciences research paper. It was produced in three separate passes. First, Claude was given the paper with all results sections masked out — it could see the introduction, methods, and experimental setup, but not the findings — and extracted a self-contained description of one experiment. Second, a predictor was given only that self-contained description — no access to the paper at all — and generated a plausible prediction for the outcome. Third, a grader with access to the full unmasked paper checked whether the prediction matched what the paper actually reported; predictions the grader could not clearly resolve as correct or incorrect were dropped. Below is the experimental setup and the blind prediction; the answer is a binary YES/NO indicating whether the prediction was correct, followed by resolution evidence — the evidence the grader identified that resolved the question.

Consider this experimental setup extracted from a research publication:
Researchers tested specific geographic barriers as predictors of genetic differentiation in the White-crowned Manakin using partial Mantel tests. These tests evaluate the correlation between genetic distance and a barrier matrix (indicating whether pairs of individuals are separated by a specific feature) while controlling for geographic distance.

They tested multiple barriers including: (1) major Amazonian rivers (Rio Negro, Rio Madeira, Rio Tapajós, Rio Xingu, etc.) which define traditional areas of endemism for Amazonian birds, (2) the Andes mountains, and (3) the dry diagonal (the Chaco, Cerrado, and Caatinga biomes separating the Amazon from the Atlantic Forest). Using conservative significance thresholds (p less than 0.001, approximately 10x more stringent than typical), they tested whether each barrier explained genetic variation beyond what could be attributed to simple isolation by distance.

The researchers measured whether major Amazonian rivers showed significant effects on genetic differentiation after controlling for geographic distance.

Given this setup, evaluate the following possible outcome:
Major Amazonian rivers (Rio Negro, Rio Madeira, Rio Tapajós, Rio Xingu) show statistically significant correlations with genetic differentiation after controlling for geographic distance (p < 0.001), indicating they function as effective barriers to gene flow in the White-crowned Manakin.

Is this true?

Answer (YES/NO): NO